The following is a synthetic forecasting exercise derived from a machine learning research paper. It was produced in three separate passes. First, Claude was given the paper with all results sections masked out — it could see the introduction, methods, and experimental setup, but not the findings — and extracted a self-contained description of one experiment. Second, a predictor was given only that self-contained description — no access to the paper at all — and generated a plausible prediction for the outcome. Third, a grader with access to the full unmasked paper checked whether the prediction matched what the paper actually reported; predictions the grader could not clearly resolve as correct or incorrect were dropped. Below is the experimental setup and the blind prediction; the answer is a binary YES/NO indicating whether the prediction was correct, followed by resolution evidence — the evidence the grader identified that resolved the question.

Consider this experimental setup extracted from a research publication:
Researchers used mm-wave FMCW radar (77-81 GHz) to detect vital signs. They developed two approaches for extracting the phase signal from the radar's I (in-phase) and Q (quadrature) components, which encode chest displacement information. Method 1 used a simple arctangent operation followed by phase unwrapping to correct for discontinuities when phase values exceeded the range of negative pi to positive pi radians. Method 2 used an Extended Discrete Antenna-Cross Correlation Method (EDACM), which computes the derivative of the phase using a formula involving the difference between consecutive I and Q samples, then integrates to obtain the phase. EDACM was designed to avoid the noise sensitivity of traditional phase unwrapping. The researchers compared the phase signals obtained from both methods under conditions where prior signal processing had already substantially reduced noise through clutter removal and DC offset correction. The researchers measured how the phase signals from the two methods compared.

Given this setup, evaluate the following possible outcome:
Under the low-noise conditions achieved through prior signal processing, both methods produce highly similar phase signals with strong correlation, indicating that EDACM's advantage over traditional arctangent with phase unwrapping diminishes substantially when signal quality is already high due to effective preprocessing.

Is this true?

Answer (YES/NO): YES